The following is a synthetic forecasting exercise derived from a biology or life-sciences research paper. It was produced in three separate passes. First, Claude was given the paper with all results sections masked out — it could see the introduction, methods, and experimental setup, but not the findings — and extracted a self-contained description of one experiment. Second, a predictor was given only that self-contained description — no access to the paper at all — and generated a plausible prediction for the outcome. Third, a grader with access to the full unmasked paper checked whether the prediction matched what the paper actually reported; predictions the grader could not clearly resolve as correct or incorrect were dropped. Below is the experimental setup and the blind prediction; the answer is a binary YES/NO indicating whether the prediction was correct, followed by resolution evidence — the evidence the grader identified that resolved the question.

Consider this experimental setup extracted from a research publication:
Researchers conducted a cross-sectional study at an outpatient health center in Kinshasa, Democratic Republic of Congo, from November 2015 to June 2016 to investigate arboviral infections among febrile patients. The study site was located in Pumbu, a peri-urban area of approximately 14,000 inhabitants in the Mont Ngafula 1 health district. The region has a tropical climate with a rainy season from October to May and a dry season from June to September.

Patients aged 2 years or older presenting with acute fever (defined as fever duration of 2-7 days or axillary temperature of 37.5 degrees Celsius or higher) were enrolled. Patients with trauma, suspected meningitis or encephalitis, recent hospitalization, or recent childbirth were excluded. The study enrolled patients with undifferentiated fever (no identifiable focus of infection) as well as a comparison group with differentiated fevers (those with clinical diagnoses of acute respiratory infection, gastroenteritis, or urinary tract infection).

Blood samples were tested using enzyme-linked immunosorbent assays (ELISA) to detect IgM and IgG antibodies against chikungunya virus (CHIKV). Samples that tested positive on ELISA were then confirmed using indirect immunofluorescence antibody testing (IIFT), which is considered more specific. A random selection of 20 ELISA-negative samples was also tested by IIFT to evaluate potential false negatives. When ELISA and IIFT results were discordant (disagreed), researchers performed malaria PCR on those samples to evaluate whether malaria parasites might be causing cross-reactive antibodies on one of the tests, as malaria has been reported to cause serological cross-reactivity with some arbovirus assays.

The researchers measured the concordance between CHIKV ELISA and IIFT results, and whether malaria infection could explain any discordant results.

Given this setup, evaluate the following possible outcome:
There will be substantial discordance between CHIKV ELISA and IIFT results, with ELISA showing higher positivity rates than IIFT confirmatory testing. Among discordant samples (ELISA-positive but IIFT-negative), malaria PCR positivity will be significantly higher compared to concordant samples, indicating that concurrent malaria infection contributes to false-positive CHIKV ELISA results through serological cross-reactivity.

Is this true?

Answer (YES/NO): YES